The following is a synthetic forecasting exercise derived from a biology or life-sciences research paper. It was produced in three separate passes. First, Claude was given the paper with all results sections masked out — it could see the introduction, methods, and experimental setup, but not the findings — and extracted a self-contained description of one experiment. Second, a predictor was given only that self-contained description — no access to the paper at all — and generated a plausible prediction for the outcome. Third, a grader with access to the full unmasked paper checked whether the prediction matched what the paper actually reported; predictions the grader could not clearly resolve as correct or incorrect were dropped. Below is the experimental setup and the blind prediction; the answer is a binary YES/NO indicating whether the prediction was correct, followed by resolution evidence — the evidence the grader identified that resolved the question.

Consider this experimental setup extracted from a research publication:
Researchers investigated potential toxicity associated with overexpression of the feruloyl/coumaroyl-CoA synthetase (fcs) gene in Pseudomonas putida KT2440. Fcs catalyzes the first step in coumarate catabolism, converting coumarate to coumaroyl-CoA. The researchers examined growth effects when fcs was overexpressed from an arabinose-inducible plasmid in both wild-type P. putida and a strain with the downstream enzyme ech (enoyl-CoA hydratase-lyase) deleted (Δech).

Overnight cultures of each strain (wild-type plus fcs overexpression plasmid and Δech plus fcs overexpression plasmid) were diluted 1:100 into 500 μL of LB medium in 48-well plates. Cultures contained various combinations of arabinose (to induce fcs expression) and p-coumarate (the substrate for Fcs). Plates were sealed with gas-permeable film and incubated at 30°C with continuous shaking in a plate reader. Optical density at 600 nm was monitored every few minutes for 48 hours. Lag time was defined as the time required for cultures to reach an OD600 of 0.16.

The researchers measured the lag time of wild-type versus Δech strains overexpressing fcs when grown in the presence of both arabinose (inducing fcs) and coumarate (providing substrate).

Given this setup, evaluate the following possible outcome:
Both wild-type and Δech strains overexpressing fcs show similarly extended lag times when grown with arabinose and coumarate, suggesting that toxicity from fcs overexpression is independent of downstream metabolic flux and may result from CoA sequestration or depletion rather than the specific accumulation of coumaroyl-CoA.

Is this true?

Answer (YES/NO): NO